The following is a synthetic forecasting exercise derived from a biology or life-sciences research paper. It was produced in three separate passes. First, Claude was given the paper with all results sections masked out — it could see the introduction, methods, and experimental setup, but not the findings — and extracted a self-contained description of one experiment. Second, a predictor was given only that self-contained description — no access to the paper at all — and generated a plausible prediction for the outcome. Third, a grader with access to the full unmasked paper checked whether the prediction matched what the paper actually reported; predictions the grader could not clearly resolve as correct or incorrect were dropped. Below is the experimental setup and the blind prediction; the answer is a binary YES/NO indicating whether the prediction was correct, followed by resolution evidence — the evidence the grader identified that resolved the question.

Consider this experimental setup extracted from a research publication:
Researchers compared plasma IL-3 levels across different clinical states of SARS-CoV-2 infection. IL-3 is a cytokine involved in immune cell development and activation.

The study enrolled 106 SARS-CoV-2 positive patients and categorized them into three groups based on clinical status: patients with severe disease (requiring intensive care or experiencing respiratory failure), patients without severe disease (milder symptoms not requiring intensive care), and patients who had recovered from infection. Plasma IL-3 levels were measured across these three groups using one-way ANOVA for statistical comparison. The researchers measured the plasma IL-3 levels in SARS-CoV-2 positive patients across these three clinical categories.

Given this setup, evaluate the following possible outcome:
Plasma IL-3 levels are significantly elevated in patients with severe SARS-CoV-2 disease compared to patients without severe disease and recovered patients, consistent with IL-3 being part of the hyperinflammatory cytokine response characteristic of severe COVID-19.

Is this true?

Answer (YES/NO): NO